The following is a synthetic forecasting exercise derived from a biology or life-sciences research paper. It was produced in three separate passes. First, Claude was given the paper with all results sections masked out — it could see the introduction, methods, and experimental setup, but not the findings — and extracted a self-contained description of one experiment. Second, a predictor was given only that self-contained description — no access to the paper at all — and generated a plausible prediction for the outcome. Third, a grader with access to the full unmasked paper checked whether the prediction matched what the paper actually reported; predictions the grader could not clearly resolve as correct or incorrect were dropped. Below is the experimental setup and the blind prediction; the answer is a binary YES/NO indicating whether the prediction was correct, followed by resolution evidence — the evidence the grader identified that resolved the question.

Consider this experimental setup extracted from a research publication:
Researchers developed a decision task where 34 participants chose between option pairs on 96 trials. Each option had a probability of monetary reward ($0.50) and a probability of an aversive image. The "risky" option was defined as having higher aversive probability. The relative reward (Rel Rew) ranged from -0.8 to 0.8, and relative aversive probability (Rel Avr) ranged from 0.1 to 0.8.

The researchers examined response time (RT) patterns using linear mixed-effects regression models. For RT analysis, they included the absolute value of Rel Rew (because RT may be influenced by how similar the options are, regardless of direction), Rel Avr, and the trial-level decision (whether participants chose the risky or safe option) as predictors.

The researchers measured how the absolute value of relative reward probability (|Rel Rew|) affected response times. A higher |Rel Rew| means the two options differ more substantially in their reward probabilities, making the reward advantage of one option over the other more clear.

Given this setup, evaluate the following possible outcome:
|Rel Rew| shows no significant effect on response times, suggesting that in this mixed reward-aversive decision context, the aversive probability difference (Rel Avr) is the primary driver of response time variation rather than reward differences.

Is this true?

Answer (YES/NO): NO